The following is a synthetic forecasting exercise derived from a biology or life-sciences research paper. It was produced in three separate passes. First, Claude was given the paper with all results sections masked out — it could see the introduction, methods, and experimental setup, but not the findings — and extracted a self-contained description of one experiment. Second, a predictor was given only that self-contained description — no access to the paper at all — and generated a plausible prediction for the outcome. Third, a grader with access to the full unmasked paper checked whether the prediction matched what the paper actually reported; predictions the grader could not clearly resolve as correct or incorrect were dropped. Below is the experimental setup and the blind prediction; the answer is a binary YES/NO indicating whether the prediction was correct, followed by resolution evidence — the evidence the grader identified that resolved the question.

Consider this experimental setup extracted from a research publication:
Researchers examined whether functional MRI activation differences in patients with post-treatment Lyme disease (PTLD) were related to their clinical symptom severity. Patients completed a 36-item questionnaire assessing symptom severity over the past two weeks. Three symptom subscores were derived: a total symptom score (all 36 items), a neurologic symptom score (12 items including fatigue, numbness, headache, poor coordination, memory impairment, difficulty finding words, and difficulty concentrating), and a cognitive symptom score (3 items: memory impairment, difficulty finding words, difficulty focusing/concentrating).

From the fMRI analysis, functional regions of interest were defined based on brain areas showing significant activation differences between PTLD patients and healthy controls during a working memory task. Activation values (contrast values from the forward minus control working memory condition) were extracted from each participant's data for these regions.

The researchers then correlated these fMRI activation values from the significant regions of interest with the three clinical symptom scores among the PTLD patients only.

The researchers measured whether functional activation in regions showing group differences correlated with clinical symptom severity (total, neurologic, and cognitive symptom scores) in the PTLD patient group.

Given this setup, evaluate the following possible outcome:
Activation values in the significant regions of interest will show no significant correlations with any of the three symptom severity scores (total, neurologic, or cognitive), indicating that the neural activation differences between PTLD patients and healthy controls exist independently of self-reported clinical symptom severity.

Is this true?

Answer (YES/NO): YES